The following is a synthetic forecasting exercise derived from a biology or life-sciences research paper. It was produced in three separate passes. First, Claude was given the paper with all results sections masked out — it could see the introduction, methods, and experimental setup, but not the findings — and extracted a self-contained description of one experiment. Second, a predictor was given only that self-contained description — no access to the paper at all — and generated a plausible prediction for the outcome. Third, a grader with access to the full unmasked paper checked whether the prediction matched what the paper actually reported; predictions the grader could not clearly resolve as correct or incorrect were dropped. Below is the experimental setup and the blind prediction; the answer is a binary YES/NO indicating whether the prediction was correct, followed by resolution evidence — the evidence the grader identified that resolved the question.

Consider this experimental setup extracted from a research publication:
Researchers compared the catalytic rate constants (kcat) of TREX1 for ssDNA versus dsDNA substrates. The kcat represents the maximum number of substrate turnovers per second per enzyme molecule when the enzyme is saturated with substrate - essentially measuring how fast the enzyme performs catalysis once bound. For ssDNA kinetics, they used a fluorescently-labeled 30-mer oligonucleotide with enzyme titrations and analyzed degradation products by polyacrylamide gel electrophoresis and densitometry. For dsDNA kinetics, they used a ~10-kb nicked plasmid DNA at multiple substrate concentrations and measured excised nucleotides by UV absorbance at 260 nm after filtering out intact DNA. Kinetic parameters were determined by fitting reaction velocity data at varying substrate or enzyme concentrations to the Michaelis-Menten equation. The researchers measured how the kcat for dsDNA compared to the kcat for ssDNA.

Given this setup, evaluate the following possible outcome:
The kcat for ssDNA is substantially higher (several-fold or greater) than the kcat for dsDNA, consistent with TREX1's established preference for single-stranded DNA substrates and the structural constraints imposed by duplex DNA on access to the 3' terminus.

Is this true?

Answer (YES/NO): NO